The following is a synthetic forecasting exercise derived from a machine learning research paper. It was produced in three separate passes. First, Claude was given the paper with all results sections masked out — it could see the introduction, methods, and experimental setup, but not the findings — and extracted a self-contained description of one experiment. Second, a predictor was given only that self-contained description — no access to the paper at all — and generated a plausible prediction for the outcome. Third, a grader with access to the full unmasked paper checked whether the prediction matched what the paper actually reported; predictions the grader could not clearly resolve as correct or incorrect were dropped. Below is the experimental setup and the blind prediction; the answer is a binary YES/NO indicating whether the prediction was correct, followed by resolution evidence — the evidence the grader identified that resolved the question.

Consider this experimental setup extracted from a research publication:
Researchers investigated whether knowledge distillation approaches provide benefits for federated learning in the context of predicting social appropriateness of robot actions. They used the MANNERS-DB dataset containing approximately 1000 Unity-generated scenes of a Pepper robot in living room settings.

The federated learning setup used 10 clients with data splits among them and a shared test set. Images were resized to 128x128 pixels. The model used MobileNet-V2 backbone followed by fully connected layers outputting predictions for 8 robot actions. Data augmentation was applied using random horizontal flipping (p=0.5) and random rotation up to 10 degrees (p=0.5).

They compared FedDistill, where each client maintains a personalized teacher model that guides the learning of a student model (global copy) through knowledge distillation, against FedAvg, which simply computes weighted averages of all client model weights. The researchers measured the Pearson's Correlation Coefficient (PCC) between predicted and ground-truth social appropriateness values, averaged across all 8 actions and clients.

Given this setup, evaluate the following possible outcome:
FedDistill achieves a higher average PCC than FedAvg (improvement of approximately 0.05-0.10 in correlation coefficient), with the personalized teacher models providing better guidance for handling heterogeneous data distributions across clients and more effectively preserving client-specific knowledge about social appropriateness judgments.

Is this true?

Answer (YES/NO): NO